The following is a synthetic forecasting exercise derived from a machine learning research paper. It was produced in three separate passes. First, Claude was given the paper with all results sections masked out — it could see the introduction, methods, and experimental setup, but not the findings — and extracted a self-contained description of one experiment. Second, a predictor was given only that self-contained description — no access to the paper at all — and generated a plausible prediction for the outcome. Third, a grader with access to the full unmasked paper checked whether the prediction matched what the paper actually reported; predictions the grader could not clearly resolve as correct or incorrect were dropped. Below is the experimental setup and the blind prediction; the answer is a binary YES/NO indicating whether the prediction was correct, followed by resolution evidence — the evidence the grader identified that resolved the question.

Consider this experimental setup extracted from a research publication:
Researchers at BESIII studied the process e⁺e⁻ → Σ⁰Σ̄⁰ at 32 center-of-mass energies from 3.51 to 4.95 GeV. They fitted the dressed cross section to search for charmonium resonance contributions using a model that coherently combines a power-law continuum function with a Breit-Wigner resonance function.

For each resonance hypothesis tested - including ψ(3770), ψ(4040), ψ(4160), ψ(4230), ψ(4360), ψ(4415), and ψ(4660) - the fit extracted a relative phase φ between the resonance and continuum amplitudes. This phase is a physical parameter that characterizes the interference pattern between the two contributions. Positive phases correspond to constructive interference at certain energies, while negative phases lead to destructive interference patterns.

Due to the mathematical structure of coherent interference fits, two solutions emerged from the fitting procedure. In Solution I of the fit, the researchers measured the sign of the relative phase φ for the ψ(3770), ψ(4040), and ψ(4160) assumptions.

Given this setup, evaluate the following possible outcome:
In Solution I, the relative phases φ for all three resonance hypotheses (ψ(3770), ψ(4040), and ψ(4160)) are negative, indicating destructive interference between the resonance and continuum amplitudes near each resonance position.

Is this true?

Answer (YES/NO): YES